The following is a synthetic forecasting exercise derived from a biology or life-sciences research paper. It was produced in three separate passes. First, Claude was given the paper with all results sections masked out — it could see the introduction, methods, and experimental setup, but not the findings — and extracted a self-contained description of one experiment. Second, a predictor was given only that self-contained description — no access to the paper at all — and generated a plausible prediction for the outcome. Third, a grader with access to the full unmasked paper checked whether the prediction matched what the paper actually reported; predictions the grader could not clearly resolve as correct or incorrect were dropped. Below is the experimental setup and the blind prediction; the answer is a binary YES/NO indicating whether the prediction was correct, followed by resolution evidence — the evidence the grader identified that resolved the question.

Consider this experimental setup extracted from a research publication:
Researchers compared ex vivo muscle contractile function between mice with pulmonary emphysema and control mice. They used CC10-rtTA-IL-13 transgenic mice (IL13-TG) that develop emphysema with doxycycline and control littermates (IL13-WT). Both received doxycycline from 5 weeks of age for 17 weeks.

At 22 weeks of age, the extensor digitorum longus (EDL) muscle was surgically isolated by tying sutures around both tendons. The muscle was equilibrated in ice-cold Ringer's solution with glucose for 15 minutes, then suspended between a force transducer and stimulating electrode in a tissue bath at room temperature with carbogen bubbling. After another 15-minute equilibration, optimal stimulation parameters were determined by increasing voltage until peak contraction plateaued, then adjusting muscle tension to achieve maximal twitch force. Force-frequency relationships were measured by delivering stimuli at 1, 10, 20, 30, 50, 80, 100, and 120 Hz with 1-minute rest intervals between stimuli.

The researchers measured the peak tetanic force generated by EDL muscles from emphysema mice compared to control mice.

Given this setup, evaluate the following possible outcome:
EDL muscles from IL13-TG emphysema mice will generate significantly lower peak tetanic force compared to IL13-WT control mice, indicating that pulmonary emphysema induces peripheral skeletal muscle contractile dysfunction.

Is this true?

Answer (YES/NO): YES